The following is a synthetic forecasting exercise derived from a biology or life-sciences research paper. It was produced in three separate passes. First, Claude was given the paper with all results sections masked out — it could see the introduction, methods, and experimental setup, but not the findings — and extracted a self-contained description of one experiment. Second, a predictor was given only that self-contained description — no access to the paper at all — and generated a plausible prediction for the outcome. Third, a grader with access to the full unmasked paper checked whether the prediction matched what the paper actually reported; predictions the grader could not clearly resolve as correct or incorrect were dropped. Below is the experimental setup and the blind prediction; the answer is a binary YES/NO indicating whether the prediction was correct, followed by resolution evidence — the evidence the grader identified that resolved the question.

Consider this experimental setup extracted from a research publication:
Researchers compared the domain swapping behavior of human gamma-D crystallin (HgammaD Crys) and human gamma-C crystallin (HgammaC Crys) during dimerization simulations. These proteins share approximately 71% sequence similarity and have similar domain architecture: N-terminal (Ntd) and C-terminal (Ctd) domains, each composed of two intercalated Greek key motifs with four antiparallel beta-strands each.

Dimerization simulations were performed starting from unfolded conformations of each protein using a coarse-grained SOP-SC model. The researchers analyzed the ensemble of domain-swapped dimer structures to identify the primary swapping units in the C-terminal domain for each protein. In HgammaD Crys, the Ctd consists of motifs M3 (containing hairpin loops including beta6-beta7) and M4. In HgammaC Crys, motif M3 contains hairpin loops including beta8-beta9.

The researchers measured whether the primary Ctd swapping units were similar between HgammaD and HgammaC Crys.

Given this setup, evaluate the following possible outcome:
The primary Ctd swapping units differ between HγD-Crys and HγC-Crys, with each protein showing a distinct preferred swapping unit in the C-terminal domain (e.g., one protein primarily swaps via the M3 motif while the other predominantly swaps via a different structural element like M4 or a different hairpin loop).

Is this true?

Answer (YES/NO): NO